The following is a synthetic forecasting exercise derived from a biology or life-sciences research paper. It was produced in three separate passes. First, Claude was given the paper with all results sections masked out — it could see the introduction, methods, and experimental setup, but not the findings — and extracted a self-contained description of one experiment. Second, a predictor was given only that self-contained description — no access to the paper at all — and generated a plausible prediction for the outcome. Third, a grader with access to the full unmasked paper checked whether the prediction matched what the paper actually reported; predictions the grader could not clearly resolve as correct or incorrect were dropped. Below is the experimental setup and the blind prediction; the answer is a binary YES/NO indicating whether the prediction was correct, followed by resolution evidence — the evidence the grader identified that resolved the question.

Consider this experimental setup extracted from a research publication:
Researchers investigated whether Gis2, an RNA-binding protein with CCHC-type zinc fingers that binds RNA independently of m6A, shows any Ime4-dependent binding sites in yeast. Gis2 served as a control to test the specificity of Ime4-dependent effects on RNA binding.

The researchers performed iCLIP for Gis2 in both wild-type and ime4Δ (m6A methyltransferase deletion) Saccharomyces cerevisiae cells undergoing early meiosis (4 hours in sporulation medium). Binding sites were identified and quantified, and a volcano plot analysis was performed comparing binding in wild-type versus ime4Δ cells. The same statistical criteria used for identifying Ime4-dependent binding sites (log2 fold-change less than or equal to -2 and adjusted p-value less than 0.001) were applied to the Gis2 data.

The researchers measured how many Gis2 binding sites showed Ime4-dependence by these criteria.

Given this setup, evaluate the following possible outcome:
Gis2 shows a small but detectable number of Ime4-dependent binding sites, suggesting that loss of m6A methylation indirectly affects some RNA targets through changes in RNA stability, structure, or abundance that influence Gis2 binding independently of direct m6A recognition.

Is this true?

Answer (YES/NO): NO